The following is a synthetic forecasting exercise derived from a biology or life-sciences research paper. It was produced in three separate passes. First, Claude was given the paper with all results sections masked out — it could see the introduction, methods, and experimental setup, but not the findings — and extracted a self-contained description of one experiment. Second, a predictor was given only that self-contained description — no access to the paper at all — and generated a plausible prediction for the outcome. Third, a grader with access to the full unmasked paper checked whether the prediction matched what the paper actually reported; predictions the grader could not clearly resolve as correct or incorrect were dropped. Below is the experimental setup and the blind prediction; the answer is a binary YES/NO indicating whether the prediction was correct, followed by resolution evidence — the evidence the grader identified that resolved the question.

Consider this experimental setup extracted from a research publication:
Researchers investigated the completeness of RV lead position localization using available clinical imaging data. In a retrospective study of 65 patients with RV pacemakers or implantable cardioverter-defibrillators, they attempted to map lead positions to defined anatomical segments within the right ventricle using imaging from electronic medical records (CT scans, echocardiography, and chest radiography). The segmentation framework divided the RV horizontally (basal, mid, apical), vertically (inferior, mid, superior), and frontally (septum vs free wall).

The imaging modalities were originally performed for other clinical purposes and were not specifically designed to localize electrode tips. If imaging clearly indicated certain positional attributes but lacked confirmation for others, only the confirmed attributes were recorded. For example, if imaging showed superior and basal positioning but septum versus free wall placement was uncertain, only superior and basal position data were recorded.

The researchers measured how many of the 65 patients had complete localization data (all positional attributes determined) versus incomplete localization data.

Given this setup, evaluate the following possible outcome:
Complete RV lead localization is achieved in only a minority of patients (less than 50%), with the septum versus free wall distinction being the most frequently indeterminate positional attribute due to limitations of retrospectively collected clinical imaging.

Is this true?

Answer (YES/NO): NO